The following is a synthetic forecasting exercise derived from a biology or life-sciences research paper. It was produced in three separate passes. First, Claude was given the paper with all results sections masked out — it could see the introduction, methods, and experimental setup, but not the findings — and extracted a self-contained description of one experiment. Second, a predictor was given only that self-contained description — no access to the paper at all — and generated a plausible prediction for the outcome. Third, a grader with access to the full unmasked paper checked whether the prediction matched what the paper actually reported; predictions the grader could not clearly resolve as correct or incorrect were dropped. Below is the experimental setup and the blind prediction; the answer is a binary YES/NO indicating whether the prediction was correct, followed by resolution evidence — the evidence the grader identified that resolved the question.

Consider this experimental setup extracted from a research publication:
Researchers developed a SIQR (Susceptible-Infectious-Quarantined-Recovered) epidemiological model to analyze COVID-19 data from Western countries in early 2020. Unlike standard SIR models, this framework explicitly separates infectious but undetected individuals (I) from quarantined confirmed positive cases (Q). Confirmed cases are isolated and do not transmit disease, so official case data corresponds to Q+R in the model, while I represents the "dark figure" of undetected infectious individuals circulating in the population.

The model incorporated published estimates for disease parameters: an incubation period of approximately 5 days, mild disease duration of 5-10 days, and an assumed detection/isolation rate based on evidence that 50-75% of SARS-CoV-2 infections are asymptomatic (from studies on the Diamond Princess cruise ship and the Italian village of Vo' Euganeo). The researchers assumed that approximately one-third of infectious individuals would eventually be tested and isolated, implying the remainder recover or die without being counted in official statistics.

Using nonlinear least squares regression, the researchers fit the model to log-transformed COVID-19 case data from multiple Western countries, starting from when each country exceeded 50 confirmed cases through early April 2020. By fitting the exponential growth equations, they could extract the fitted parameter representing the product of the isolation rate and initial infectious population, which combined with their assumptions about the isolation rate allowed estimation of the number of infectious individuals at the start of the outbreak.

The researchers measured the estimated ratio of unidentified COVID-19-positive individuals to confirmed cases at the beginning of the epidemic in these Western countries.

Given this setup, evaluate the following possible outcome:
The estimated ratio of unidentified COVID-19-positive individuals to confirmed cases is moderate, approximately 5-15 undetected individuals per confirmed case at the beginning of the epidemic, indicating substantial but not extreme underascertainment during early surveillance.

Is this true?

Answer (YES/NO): YES